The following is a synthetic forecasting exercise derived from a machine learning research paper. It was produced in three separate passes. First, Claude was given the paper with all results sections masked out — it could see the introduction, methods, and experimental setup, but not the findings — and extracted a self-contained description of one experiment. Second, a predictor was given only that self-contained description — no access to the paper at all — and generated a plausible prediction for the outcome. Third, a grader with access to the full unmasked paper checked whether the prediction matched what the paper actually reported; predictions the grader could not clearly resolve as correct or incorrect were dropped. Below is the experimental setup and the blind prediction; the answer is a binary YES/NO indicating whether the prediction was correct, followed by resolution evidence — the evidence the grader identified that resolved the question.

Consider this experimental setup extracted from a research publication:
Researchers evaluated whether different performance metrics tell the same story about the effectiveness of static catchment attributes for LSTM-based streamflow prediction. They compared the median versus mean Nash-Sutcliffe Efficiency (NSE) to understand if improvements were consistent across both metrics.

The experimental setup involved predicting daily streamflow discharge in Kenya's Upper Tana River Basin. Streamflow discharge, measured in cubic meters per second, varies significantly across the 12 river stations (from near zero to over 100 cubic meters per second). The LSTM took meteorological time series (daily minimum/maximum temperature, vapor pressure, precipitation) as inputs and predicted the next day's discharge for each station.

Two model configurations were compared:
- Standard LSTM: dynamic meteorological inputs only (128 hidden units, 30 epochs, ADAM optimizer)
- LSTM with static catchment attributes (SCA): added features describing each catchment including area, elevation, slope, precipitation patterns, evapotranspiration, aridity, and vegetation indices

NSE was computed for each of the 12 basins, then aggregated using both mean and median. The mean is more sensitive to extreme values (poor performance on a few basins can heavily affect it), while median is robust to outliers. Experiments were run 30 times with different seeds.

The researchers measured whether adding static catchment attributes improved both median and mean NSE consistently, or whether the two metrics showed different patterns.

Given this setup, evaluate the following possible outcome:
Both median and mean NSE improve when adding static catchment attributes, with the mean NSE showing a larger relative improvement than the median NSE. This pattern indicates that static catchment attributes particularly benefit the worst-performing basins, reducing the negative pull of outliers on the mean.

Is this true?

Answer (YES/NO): NO